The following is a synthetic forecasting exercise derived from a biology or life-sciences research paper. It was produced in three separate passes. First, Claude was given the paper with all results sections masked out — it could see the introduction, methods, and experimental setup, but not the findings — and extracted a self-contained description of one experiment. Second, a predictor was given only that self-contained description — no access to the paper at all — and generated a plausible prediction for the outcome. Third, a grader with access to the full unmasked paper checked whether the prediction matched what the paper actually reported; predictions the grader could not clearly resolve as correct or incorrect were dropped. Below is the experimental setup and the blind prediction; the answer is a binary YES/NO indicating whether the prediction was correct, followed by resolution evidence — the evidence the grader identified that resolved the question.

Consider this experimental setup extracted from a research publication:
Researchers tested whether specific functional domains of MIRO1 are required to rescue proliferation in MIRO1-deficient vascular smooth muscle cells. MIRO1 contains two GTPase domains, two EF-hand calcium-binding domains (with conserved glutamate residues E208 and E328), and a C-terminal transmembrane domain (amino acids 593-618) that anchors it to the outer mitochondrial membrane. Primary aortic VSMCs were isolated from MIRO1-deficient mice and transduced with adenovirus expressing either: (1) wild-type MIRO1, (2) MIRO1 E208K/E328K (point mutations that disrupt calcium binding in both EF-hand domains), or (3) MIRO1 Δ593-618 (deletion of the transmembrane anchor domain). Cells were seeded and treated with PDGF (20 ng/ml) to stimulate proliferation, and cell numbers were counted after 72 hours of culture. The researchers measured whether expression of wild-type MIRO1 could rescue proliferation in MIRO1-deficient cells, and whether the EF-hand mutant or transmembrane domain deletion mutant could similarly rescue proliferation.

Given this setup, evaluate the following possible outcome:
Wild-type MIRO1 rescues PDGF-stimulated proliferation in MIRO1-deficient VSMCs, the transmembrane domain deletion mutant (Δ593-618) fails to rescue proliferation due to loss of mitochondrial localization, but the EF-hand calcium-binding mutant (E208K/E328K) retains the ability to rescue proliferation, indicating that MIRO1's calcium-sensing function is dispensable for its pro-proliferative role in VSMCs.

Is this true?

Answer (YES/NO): NO